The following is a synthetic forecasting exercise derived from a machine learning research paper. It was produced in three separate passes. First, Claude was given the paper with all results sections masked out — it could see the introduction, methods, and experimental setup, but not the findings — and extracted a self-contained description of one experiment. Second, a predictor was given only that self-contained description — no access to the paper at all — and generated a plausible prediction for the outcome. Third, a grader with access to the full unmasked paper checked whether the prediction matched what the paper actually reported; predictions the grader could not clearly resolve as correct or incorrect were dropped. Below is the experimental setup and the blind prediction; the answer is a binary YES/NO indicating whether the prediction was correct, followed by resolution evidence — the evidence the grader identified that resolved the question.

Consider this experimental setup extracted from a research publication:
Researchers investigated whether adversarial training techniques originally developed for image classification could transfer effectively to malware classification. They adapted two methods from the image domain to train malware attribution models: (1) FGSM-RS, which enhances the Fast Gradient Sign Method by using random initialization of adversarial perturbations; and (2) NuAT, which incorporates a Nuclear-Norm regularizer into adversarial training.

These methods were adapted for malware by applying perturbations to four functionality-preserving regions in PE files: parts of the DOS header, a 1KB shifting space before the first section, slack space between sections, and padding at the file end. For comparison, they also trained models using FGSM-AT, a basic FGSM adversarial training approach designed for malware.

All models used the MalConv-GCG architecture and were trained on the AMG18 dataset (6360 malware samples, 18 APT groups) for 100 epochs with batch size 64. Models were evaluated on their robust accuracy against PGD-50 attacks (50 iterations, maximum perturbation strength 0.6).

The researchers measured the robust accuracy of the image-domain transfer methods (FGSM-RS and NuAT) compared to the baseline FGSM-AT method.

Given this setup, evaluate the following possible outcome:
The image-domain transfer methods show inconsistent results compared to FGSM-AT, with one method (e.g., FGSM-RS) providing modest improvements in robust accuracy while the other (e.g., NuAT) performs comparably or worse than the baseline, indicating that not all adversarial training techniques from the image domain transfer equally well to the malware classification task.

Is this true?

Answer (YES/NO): YES